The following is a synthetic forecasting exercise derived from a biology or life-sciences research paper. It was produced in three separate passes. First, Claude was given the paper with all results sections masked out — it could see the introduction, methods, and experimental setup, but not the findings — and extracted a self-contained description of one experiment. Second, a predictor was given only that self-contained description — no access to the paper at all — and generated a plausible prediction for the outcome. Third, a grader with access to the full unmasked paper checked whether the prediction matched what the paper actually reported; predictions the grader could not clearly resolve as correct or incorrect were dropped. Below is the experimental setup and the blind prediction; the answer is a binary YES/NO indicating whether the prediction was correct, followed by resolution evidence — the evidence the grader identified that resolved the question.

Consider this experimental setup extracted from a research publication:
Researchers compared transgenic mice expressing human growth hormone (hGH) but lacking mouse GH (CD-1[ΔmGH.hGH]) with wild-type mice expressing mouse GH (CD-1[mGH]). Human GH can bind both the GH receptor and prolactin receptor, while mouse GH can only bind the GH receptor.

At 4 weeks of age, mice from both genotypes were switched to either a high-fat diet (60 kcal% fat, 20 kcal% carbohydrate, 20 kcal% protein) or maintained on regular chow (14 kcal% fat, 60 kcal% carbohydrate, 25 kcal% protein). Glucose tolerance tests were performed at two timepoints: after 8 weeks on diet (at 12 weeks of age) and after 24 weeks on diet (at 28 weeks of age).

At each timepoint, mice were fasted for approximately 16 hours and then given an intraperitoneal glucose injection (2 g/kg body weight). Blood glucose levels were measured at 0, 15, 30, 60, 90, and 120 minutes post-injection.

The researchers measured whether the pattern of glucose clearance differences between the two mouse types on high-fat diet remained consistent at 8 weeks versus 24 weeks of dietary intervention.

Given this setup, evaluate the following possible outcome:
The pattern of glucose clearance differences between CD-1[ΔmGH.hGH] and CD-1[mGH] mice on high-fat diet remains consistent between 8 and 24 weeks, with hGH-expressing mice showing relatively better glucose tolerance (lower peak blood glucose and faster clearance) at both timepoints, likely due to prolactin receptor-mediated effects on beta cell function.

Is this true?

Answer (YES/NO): NO